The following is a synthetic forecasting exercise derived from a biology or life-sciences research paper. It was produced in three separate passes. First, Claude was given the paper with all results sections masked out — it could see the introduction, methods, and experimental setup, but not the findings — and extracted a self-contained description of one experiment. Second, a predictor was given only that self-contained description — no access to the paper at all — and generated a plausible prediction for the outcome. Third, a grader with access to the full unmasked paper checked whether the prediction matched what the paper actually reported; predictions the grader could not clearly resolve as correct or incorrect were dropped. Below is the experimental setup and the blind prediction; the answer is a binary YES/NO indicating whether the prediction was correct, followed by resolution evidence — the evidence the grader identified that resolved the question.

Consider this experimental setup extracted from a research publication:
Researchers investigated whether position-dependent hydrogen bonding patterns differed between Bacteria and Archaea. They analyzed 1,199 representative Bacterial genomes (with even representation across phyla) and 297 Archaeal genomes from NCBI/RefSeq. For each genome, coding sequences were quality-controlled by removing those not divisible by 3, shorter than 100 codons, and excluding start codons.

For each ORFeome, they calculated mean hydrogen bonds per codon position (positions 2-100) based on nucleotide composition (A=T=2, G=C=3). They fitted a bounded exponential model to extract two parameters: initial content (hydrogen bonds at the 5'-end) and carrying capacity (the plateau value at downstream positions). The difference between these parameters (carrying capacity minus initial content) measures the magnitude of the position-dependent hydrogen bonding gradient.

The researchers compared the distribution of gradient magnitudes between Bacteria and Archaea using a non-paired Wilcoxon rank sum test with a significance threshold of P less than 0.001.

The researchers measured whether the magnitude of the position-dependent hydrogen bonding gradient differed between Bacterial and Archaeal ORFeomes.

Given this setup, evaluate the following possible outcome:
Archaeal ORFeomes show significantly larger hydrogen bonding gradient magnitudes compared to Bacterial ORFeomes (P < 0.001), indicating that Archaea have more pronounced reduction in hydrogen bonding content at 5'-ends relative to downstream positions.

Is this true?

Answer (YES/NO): NO